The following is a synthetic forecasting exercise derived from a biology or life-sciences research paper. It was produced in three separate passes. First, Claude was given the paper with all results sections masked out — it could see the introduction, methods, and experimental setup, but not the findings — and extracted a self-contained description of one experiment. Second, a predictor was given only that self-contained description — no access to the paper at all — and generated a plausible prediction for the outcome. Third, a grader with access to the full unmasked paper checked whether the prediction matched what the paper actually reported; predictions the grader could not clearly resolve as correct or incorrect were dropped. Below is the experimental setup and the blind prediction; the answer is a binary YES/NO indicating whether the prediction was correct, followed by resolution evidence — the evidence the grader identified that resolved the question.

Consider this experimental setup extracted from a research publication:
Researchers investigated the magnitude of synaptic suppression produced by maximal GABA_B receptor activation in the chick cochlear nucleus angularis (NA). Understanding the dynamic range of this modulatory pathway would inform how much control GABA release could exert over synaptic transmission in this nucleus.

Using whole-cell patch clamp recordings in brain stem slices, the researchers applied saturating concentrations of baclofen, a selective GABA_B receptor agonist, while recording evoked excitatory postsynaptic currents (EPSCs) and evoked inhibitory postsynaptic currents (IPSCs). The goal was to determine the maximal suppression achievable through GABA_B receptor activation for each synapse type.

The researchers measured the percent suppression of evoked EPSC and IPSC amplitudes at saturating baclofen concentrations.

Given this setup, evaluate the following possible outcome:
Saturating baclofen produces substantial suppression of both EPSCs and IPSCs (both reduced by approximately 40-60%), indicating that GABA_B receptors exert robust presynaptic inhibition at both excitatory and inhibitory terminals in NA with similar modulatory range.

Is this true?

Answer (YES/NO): NO